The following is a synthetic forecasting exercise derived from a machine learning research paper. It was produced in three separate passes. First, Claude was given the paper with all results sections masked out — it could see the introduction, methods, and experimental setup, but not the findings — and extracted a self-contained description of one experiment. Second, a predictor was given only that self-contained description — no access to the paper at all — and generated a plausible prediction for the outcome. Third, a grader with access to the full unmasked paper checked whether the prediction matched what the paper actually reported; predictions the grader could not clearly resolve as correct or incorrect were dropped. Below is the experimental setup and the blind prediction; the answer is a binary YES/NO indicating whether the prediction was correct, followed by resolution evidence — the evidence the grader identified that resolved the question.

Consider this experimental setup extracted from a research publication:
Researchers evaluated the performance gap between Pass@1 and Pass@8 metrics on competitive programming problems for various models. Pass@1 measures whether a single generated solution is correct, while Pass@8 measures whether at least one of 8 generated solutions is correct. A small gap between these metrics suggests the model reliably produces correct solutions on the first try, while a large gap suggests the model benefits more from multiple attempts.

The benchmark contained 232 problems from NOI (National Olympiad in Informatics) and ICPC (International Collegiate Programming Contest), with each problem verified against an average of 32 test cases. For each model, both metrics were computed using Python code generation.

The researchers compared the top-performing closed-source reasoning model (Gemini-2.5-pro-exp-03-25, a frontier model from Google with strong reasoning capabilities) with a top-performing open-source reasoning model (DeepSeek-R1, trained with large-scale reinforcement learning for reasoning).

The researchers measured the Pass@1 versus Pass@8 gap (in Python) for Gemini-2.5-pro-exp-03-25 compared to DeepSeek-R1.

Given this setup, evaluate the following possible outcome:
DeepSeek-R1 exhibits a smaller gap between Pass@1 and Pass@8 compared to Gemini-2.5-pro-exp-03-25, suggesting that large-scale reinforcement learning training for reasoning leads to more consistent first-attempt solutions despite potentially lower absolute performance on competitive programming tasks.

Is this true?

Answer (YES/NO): NO